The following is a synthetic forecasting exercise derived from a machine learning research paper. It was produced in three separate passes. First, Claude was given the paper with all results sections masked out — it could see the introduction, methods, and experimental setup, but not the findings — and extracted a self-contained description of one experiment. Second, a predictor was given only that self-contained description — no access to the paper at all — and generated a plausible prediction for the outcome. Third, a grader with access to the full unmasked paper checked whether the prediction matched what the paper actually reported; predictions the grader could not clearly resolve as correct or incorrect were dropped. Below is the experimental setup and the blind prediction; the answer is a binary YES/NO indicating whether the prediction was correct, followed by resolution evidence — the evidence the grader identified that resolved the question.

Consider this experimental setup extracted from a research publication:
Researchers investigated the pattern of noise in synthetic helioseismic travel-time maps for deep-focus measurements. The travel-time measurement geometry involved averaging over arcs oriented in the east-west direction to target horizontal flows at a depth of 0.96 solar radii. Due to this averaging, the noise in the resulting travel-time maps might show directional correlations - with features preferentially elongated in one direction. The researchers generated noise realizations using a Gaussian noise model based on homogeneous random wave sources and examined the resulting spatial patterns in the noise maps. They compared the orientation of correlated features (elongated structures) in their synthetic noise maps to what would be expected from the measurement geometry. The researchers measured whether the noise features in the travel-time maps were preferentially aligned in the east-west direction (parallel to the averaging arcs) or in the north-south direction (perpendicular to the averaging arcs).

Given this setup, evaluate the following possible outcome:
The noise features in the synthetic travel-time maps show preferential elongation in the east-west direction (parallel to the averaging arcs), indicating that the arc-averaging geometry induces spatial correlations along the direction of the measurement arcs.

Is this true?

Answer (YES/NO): YES